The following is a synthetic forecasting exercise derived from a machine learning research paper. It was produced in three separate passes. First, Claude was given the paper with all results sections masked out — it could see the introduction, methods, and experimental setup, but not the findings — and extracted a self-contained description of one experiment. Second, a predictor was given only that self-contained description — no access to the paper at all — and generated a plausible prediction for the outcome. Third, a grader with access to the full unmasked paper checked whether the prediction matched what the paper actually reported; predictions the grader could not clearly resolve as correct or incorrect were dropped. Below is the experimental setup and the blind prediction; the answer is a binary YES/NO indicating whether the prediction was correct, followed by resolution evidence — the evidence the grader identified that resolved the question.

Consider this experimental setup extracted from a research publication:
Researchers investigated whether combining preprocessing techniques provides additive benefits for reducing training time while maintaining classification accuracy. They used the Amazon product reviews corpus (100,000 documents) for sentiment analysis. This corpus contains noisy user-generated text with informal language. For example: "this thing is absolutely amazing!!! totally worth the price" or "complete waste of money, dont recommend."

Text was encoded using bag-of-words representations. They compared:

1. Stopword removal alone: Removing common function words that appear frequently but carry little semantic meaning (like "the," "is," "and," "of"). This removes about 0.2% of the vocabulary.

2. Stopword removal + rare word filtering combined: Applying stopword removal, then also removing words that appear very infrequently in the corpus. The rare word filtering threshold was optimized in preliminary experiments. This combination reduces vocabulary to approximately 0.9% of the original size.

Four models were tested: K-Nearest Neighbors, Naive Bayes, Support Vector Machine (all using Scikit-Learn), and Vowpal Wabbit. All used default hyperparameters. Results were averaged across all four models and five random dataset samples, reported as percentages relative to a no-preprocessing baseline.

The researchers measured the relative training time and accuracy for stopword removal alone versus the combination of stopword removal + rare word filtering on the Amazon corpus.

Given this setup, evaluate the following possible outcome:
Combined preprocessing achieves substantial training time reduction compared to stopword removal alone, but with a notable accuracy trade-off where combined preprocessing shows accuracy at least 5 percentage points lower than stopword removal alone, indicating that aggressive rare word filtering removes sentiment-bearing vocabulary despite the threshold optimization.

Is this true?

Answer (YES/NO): NO